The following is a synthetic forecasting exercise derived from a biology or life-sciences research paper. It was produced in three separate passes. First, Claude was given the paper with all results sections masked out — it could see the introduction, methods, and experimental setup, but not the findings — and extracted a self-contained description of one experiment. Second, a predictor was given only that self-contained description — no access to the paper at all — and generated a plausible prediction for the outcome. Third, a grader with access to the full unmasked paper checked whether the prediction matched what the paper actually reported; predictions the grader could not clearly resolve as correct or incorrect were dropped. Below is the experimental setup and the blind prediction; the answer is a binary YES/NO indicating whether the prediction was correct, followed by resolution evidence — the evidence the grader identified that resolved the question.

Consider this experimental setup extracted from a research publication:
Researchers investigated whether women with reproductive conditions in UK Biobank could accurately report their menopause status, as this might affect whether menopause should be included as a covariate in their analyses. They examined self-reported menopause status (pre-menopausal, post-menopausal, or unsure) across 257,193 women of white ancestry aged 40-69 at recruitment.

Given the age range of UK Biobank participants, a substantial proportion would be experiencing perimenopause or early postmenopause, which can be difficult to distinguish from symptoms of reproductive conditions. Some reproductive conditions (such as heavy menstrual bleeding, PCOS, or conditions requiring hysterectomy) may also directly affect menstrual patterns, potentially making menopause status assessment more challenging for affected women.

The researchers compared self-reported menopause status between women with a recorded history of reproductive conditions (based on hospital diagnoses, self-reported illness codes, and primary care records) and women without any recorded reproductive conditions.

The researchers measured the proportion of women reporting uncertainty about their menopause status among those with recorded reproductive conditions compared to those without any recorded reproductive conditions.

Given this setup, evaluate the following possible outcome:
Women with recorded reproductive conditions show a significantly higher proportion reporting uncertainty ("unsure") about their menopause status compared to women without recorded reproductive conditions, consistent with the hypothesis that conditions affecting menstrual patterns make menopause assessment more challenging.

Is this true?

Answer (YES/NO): YES